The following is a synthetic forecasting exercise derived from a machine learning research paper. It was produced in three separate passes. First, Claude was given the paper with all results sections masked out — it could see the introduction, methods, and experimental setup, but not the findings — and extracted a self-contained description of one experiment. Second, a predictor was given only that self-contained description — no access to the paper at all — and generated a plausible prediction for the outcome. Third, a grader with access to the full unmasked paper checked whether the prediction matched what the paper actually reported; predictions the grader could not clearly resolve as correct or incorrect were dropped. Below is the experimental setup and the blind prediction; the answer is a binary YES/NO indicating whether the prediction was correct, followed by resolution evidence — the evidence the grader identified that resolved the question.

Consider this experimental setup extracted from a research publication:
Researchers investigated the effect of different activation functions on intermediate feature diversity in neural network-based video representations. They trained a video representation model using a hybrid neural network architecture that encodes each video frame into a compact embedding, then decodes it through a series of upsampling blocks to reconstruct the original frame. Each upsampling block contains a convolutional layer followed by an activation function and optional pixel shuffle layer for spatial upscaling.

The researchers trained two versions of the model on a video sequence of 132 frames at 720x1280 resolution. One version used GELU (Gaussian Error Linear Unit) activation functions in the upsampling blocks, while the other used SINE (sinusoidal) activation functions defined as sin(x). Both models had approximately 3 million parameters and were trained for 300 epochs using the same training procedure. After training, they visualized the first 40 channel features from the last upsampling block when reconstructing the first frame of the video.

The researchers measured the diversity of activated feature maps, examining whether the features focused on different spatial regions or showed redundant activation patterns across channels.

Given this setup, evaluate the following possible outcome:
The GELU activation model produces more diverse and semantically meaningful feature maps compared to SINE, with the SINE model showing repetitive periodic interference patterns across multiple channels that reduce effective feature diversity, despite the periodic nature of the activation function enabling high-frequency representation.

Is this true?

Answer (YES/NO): NO